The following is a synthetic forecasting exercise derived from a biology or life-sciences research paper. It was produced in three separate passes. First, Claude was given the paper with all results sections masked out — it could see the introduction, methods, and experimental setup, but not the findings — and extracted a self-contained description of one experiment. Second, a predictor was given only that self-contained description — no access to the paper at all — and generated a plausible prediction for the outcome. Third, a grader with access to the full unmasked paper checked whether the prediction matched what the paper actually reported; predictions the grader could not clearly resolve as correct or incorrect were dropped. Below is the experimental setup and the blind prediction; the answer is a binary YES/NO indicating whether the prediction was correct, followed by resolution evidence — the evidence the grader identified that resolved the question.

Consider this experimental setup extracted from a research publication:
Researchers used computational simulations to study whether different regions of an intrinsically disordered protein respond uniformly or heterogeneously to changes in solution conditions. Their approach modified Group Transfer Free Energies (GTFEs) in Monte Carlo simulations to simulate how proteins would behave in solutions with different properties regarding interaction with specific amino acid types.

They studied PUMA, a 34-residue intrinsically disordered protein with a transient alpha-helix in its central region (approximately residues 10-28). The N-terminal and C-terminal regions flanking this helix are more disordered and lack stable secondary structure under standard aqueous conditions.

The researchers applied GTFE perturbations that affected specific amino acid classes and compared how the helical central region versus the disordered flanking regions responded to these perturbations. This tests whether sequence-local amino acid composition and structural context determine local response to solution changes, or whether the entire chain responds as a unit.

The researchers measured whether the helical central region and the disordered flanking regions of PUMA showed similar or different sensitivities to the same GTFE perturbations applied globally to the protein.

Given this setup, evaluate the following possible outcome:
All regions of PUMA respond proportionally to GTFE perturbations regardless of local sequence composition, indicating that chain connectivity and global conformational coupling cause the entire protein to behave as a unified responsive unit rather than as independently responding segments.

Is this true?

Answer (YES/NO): NO